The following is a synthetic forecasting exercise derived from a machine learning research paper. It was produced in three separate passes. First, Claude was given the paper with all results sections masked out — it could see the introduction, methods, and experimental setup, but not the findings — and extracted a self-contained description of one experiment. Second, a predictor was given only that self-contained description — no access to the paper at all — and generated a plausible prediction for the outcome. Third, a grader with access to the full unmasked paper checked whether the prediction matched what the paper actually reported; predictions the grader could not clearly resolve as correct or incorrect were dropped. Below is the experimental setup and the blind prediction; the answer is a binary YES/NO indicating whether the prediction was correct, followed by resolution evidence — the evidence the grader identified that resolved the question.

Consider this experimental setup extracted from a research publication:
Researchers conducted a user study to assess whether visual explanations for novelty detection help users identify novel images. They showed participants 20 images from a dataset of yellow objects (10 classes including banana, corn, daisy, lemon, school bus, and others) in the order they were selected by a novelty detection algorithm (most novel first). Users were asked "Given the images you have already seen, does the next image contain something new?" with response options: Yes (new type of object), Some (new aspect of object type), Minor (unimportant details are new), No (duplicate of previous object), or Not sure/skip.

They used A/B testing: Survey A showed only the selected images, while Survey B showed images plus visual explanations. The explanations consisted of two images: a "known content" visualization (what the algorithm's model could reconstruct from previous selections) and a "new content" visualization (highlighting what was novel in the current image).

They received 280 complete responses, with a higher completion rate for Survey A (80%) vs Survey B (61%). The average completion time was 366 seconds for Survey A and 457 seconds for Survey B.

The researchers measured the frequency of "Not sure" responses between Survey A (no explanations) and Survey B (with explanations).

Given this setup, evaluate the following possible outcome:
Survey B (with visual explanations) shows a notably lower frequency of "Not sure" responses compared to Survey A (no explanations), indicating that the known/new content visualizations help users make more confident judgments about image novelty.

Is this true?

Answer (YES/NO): NO